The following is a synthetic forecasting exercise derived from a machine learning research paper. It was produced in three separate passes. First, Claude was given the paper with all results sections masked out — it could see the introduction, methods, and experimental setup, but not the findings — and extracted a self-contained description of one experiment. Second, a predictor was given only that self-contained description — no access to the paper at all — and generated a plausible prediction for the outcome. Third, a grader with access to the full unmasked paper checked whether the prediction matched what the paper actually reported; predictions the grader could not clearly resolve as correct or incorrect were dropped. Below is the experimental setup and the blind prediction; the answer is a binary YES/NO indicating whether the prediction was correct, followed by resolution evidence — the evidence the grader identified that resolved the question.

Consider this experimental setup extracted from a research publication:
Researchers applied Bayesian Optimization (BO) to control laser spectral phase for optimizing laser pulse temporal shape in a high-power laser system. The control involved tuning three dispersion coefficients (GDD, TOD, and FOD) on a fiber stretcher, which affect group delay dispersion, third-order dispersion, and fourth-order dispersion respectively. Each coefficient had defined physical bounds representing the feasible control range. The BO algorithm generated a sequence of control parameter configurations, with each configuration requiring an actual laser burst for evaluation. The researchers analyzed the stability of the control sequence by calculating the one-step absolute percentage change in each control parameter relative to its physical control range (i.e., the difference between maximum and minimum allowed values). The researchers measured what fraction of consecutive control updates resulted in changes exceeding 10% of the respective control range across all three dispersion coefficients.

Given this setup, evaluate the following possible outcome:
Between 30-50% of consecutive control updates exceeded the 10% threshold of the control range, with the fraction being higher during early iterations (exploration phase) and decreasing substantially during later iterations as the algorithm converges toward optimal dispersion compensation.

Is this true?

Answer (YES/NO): NO